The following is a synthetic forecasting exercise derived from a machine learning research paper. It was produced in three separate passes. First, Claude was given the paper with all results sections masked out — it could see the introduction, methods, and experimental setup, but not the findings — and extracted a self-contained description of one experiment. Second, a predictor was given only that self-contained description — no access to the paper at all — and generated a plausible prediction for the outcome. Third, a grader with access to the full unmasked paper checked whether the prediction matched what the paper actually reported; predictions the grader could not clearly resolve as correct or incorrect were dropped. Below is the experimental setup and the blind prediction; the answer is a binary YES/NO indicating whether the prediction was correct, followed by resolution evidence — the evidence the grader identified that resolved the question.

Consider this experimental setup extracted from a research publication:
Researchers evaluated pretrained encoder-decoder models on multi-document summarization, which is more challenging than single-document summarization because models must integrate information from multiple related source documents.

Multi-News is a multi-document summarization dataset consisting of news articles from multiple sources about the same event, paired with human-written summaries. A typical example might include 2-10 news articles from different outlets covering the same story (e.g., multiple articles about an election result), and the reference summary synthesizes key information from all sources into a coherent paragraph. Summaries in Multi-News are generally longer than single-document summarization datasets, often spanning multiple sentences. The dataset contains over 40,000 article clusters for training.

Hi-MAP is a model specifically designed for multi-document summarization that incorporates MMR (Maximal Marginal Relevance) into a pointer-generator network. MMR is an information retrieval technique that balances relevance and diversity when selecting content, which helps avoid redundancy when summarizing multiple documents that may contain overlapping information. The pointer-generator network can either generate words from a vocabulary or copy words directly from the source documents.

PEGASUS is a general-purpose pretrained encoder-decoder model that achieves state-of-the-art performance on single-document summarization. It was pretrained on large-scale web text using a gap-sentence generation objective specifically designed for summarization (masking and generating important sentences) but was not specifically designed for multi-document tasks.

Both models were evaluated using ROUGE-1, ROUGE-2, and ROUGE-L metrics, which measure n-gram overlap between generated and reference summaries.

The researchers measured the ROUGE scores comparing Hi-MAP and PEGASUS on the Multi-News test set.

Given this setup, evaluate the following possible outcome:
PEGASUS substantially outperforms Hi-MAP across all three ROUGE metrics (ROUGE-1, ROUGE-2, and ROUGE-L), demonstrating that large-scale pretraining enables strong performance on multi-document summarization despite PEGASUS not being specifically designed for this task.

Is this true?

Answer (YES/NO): YES